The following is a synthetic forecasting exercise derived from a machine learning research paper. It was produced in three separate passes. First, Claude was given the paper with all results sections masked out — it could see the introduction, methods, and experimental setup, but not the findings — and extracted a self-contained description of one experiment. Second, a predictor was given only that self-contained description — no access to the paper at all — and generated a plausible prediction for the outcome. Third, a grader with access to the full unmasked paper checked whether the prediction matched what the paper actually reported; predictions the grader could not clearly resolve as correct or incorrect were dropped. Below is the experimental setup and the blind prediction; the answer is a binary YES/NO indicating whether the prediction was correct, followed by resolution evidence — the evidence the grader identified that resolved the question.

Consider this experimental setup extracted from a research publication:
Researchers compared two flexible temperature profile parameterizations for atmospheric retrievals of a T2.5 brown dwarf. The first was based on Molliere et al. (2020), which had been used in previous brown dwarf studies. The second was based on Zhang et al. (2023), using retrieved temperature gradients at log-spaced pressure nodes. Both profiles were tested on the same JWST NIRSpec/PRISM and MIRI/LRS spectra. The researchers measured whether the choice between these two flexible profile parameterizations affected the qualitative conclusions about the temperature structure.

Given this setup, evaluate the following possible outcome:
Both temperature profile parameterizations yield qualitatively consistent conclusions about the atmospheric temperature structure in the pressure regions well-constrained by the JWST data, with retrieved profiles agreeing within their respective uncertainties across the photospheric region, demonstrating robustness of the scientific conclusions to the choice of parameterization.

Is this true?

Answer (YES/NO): YES